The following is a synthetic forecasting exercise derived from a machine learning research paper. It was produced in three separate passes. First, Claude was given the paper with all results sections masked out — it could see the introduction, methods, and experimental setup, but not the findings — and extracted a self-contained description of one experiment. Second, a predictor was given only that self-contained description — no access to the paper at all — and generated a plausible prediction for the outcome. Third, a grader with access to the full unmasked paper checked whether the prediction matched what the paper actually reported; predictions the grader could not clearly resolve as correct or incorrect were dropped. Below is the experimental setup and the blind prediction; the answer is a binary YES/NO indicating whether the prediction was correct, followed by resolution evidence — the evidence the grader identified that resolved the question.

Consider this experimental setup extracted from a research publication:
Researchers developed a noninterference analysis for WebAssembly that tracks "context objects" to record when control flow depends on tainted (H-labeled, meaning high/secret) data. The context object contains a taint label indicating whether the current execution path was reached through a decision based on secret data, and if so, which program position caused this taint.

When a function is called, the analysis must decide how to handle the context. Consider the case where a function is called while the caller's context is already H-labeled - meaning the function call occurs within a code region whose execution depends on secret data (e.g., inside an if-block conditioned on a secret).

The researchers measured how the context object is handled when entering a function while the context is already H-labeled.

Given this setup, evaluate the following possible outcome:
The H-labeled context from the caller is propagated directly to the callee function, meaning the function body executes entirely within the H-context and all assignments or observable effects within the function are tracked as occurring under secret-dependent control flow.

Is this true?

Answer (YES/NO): YES